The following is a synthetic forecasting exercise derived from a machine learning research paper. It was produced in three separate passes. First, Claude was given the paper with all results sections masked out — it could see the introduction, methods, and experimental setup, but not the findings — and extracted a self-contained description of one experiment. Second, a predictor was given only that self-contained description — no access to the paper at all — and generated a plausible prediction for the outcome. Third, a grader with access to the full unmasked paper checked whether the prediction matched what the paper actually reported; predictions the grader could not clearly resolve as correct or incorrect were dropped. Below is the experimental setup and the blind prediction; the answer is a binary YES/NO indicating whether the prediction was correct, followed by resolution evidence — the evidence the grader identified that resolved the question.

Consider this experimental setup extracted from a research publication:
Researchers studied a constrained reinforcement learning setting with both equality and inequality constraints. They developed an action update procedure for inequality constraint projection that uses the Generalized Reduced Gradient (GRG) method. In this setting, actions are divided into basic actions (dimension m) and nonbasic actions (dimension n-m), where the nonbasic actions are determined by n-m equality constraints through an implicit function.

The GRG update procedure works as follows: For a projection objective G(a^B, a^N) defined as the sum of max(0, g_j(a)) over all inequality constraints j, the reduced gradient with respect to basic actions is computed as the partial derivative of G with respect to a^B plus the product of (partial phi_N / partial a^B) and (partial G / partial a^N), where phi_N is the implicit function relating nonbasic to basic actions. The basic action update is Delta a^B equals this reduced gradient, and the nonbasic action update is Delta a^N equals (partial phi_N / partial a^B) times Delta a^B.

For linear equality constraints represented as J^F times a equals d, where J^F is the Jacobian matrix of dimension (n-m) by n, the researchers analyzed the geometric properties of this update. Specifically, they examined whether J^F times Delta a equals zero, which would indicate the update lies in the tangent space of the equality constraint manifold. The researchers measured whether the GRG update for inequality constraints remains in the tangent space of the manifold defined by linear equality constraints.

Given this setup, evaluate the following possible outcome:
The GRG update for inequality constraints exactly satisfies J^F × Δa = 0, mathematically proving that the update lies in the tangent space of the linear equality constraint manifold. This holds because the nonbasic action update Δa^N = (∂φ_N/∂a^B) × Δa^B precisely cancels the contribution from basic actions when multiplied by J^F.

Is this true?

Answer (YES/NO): YES